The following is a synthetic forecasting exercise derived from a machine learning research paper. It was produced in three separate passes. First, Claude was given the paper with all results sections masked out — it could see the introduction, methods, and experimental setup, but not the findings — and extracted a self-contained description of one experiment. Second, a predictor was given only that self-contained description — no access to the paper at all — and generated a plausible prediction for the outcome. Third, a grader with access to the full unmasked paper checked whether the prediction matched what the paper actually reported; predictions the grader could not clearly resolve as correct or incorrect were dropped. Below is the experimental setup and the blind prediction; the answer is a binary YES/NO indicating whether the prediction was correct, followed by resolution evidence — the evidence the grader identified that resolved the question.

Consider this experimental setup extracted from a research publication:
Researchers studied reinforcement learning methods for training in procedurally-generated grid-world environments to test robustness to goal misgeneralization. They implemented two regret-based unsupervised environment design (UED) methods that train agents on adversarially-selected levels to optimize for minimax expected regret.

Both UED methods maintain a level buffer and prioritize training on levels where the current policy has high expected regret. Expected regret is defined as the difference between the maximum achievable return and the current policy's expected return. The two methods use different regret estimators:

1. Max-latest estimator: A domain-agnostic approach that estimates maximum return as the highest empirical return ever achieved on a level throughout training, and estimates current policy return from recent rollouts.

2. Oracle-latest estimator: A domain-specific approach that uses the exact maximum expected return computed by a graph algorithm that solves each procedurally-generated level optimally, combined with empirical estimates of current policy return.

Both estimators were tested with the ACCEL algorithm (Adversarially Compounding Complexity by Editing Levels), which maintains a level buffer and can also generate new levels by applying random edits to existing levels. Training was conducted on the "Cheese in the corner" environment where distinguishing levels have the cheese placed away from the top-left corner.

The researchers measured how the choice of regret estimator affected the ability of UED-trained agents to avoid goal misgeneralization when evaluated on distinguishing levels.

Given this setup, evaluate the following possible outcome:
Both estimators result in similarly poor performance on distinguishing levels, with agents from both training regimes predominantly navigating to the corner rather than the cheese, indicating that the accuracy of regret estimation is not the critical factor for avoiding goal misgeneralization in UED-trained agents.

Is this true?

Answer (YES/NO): NO